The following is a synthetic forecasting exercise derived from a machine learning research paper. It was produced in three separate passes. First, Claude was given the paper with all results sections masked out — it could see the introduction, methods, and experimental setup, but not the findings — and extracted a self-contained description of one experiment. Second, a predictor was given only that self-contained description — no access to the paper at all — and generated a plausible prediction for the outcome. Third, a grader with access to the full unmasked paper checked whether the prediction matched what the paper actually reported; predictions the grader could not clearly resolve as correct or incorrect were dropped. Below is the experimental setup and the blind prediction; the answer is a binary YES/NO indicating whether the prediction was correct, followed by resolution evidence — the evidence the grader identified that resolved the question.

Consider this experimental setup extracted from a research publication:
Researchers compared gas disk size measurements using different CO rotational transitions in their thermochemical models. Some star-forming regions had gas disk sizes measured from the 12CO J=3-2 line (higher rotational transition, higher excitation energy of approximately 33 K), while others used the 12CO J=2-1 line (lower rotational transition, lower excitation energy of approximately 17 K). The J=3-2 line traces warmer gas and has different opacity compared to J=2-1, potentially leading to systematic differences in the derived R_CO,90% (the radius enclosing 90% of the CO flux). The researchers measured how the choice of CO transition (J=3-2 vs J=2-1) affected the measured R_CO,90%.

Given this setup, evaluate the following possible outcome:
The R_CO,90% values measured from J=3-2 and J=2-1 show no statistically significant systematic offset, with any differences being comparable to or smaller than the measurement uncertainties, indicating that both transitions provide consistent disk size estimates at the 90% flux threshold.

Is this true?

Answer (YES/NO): YES